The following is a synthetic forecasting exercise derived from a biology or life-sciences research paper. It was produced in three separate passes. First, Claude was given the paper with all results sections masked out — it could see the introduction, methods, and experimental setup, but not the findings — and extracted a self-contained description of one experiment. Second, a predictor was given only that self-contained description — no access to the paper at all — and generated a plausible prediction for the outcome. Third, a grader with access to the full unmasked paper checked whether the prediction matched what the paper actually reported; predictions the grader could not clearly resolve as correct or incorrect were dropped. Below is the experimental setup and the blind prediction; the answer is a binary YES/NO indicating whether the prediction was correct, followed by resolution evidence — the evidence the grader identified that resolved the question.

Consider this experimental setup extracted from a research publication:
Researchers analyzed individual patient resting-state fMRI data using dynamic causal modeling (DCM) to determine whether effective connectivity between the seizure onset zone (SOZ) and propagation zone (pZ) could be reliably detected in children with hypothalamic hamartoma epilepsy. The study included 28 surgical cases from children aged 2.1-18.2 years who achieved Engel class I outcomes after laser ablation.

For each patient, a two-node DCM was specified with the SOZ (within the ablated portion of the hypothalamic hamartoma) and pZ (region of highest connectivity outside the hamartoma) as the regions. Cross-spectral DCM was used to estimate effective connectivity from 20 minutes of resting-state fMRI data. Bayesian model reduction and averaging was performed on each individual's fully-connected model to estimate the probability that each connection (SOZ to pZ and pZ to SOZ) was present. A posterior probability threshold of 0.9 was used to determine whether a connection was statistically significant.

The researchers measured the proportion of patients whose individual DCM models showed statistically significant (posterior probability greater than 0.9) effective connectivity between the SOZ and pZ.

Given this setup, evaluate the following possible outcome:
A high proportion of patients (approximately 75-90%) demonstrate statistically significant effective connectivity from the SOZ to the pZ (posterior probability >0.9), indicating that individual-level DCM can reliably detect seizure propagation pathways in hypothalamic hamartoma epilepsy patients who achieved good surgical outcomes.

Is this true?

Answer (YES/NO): NO